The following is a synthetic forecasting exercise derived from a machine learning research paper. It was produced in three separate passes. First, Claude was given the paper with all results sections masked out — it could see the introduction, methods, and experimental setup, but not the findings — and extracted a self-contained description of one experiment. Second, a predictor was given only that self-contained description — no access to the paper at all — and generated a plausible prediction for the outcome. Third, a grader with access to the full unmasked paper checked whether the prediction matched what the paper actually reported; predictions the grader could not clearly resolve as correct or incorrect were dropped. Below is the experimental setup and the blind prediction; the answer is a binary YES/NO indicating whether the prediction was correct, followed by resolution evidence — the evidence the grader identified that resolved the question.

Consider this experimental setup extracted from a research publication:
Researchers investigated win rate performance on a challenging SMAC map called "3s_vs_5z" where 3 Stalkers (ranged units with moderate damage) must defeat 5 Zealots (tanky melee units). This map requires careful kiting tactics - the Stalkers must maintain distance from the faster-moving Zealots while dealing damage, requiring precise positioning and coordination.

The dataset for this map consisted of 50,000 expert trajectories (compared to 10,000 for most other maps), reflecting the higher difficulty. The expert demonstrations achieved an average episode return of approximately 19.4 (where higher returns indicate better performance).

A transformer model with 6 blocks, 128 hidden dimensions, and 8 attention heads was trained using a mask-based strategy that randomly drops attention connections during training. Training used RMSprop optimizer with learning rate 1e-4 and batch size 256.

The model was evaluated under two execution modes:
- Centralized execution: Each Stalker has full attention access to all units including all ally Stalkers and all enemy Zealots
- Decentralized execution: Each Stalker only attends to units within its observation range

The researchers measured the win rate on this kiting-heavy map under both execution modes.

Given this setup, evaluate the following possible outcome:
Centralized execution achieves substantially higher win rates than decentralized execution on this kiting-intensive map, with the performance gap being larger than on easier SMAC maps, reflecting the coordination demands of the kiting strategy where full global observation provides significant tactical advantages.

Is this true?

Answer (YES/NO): NO